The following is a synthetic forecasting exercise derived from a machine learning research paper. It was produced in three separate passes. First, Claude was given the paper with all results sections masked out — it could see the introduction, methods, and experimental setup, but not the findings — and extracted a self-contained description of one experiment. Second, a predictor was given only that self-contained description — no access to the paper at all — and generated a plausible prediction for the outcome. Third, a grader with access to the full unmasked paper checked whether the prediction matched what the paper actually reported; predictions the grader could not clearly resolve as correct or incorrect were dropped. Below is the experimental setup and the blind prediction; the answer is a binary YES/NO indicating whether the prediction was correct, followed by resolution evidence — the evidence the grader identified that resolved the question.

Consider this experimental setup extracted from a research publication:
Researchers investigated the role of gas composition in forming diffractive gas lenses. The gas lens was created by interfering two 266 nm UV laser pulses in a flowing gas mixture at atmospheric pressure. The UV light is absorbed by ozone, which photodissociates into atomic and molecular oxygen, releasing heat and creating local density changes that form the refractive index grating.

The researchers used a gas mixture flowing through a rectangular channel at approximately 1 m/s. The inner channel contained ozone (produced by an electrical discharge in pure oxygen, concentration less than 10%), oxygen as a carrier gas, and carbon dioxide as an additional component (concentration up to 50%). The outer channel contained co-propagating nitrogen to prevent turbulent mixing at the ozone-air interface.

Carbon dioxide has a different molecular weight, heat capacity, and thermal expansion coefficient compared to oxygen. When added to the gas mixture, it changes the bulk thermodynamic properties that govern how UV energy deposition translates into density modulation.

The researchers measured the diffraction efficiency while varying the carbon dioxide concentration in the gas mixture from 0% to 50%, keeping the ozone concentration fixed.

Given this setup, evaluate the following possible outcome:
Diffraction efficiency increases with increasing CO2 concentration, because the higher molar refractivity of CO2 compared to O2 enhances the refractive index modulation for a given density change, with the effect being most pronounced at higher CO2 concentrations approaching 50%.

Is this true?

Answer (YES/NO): YES